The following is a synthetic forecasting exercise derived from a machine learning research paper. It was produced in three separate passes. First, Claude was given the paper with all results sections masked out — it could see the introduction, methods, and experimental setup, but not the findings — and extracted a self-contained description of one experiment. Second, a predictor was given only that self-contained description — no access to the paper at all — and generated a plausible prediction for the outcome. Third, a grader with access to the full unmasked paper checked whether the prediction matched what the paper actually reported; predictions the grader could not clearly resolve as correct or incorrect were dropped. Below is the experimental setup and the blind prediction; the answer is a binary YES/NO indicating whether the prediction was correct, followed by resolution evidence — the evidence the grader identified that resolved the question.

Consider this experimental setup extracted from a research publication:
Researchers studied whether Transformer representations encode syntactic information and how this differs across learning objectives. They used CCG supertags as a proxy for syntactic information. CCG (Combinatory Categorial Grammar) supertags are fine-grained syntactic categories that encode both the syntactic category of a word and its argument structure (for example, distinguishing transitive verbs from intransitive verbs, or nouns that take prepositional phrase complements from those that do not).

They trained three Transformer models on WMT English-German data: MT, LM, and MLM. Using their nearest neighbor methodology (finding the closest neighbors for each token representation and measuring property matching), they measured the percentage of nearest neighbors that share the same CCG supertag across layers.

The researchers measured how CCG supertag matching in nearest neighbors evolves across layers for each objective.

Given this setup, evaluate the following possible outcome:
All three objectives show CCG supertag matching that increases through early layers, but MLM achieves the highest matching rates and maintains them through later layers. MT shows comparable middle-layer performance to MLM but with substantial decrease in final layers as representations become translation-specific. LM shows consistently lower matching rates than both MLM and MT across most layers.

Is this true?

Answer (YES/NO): NO